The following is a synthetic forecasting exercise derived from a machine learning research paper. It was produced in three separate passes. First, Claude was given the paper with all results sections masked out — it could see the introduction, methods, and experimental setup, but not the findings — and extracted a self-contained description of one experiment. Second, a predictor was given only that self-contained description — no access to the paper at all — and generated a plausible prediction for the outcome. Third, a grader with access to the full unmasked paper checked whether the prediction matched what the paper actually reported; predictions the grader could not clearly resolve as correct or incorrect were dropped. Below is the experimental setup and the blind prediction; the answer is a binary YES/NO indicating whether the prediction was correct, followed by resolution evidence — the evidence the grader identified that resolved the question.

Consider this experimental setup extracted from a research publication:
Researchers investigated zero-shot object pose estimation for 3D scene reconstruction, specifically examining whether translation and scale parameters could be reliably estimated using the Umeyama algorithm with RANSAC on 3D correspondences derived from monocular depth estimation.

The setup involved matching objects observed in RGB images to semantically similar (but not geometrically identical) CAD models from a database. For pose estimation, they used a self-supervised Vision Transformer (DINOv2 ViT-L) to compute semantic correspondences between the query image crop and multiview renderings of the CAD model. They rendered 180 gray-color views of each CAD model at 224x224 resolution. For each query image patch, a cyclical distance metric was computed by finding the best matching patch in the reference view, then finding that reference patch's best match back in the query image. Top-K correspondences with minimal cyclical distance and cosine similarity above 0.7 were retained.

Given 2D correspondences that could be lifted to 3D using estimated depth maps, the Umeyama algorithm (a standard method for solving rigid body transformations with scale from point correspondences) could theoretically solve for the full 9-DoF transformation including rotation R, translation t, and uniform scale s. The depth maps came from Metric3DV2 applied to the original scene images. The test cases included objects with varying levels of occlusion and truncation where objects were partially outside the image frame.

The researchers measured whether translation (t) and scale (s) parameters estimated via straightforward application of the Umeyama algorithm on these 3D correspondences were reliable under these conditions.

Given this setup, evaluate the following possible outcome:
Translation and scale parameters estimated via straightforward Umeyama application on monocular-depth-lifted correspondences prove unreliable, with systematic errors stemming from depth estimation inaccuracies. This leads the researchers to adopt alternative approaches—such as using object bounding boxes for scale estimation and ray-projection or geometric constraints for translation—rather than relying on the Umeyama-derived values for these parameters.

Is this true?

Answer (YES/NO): NO